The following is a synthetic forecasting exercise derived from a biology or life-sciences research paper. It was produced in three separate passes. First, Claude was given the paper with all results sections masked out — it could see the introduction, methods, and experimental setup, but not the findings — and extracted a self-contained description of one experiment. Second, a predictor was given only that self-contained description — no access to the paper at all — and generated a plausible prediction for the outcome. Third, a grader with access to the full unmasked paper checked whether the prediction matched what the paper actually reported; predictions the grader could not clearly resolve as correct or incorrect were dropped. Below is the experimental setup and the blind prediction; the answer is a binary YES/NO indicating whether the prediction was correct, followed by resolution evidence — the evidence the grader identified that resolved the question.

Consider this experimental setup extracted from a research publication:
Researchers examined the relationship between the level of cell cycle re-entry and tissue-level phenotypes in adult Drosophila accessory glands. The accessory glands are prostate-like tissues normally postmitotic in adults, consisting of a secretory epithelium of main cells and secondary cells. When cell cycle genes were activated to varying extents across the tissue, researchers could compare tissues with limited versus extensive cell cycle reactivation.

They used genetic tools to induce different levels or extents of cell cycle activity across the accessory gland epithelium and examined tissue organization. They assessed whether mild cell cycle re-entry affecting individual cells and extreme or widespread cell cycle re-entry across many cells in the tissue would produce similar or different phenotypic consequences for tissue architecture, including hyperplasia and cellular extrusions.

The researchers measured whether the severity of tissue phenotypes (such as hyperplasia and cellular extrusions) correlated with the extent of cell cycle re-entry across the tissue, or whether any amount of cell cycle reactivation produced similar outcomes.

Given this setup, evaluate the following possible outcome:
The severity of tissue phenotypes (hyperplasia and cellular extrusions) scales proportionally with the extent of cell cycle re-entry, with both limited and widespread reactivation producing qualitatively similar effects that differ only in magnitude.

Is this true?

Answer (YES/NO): NO